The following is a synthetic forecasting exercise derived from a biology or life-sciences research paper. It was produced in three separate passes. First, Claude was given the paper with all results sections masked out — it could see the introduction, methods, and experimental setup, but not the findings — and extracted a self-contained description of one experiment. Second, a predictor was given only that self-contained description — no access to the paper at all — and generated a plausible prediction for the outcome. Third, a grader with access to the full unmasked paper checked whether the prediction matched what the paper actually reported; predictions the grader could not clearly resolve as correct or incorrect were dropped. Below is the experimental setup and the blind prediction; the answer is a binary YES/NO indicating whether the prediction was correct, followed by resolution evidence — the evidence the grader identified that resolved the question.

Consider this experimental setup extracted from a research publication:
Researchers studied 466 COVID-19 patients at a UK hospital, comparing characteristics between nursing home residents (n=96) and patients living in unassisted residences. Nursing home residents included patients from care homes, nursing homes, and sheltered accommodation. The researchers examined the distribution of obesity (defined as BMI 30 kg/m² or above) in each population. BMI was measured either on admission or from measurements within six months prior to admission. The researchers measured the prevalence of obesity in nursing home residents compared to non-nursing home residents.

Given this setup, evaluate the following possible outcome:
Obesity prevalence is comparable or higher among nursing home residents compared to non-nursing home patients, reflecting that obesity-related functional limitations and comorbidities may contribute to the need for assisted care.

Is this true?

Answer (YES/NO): NO